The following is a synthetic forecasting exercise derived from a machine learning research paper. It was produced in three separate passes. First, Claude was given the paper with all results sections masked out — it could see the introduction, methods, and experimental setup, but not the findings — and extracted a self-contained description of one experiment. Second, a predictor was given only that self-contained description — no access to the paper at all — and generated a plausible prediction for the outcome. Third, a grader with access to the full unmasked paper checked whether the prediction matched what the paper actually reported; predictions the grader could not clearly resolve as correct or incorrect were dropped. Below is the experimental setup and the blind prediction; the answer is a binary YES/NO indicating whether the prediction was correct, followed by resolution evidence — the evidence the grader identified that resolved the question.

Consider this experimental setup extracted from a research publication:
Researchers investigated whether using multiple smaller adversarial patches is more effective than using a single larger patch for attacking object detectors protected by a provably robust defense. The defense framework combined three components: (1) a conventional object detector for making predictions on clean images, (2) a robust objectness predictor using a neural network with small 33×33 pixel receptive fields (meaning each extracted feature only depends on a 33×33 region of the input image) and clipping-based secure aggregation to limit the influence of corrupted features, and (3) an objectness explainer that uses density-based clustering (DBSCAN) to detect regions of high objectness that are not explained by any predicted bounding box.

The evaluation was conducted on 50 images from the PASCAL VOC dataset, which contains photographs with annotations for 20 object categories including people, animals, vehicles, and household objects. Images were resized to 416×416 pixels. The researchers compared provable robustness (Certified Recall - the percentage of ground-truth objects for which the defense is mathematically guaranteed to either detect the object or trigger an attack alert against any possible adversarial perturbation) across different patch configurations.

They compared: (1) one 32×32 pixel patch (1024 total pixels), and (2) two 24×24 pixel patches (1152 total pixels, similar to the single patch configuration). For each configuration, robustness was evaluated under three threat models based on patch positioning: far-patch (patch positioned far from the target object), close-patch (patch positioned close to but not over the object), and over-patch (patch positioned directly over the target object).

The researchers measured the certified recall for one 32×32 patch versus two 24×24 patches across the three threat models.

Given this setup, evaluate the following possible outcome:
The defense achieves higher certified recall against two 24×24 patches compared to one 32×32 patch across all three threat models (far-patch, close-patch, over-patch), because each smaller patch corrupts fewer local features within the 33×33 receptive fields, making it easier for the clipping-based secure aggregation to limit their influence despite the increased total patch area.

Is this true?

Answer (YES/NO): NO